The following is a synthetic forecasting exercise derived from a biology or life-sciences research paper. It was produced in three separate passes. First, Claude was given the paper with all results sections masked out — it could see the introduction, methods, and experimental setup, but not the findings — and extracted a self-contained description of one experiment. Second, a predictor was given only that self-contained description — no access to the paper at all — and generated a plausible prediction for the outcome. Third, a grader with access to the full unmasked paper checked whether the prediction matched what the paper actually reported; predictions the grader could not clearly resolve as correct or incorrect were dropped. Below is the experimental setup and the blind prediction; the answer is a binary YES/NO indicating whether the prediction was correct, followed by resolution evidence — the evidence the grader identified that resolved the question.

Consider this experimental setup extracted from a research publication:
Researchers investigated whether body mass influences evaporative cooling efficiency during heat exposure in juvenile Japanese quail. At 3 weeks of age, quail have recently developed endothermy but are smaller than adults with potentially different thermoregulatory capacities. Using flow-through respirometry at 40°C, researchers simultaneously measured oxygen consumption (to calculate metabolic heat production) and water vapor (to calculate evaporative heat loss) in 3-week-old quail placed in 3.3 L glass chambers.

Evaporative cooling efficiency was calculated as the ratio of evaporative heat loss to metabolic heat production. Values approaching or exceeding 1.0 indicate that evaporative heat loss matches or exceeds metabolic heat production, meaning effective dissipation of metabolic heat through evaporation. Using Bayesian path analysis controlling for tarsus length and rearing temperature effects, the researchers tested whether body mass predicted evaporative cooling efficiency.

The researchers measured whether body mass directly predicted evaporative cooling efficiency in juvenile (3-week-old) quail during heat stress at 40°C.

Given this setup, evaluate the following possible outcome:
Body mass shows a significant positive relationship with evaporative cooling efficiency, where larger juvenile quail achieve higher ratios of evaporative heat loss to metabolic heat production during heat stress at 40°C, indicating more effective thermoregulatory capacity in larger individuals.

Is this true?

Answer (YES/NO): NO